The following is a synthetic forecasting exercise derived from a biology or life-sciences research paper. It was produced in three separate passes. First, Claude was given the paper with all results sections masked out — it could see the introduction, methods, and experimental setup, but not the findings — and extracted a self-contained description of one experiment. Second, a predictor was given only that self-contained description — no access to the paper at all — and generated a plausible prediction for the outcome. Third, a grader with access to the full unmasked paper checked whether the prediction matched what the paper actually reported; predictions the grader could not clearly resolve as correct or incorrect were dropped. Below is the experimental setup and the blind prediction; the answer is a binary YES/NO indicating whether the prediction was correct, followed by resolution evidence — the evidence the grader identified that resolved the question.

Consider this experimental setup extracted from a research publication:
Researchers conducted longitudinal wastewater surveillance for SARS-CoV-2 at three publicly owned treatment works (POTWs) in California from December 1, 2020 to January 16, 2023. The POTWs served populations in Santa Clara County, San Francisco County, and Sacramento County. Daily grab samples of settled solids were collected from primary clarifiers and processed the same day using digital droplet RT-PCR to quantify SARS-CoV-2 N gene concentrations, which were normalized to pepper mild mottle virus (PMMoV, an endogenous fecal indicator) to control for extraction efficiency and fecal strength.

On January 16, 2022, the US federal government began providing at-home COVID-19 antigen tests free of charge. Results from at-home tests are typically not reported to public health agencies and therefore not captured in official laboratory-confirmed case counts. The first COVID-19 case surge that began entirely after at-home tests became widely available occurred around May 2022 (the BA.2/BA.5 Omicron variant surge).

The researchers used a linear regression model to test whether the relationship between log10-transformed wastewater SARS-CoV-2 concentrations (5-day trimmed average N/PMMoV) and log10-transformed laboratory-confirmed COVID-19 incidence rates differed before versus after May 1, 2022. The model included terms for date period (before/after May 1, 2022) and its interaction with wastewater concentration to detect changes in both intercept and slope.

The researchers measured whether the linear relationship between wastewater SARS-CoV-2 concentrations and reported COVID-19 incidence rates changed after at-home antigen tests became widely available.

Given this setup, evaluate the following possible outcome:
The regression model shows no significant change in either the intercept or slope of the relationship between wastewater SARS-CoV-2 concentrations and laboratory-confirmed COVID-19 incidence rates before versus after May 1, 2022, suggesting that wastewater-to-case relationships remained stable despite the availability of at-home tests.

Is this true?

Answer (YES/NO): NO